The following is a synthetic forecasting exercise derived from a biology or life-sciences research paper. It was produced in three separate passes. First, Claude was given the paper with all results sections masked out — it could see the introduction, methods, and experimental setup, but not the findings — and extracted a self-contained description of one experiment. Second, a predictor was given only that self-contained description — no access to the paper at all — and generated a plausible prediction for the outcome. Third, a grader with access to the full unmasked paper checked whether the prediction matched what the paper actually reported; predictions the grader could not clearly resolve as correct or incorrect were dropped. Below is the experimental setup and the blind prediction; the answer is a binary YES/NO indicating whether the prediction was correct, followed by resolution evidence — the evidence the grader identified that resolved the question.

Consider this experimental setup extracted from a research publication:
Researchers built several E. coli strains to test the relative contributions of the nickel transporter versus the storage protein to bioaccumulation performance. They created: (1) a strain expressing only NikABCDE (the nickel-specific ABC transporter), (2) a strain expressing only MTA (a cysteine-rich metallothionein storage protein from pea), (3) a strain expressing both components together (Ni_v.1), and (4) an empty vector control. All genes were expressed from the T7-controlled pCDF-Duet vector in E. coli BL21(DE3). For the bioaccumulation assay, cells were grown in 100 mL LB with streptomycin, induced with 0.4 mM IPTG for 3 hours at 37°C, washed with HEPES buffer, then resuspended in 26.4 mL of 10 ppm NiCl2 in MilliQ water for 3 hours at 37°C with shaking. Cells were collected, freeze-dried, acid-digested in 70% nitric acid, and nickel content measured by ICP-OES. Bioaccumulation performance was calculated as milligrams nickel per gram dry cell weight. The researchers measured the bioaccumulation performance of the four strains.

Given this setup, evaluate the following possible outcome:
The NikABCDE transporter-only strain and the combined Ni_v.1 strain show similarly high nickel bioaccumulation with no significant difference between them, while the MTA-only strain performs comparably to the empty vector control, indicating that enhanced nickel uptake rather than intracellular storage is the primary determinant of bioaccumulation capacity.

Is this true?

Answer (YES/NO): NO